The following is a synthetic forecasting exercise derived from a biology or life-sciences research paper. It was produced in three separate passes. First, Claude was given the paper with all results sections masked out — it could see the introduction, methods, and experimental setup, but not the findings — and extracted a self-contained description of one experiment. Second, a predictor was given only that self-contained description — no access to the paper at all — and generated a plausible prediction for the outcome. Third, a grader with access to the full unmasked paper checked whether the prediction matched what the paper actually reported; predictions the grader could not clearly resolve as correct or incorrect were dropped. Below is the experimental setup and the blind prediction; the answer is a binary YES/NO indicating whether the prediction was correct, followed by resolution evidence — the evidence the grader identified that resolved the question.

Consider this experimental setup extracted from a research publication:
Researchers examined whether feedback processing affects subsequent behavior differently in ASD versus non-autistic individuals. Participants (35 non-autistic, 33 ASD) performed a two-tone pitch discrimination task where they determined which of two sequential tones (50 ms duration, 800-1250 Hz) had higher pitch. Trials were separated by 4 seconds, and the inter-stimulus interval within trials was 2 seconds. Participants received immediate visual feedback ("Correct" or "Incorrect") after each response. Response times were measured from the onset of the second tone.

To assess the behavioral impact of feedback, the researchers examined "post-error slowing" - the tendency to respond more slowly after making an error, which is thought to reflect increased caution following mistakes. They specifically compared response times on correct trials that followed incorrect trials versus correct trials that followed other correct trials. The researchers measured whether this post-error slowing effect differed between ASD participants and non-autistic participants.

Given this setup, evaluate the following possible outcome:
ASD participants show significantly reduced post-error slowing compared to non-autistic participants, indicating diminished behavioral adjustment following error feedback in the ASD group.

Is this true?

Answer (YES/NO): YES